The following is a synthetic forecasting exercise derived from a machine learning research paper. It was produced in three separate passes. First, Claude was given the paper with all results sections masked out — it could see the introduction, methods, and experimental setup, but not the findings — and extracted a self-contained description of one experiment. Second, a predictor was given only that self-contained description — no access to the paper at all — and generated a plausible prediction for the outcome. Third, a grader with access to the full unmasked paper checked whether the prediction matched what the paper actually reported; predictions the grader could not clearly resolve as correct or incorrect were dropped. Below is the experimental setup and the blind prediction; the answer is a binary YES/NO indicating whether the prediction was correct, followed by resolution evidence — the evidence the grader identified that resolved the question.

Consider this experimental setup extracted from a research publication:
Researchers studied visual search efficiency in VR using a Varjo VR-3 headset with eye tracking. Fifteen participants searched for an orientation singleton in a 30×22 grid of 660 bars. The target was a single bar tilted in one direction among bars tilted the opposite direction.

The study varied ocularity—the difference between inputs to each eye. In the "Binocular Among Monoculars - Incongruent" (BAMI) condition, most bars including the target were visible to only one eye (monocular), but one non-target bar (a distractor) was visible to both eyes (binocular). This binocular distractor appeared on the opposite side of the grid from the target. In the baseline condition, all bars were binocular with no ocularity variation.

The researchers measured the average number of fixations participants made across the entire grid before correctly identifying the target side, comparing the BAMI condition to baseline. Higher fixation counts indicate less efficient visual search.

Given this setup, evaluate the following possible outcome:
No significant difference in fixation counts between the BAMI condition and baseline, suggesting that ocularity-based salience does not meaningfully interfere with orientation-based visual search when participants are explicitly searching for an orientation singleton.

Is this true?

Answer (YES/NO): NO